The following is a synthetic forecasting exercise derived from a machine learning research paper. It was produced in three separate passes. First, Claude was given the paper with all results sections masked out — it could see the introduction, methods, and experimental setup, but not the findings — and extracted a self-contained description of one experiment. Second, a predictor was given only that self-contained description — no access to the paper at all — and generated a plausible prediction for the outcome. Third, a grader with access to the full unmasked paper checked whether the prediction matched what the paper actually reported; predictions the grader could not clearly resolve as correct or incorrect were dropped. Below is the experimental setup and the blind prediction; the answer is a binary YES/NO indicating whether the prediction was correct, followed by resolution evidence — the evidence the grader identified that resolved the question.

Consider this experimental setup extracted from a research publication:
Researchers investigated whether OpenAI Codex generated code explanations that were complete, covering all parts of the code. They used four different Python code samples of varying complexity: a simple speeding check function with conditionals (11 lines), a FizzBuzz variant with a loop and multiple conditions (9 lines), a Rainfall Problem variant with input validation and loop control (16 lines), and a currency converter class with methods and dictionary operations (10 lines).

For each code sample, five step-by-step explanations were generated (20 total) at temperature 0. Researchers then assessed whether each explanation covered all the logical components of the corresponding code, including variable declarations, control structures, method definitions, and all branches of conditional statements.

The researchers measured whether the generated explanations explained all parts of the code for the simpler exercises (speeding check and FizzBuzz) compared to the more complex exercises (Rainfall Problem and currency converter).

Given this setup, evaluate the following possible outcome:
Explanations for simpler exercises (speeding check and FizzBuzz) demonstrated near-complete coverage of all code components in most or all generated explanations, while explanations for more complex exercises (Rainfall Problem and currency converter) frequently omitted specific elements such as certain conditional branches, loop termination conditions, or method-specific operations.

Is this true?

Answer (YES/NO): NO